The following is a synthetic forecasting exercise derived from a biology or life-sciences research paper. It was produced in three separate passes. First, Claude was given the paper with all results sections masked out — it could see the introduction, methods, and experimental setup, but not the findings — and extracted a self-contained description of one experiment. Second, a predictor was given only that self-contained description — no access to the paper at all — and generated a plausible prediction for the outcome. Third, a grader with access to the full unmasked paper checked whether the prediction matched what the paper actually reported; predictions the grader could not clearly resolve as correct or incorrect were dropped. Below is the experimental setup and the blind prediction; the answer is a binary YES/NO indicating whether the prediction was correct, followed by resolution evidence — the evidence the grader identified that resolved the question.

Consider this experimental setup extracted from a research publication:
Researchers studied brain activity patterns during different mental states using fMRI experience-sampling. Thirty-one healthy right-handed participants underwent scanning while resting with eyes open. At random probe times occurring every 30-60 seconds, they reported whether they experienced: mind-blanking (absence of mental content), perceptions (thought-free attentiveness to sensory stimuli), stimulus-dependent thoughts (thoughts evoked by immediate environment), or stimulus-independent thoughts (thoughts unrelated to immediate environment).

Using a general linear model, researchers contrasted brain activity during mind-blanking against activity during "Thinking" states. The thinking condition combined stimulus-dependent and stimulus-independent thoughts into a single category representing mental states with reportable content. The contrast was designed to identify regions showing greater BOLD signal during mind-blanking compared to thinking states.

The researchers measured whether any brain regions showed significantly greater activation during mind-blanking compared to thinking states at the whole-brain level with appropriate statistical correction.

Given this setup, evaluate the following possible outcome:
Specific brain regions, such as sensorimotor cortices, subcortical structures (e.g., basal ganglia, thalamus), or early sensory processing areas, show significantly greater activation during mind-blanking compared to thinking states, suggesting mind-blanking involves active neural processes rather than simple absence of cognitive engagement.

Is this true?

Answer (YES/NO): NO